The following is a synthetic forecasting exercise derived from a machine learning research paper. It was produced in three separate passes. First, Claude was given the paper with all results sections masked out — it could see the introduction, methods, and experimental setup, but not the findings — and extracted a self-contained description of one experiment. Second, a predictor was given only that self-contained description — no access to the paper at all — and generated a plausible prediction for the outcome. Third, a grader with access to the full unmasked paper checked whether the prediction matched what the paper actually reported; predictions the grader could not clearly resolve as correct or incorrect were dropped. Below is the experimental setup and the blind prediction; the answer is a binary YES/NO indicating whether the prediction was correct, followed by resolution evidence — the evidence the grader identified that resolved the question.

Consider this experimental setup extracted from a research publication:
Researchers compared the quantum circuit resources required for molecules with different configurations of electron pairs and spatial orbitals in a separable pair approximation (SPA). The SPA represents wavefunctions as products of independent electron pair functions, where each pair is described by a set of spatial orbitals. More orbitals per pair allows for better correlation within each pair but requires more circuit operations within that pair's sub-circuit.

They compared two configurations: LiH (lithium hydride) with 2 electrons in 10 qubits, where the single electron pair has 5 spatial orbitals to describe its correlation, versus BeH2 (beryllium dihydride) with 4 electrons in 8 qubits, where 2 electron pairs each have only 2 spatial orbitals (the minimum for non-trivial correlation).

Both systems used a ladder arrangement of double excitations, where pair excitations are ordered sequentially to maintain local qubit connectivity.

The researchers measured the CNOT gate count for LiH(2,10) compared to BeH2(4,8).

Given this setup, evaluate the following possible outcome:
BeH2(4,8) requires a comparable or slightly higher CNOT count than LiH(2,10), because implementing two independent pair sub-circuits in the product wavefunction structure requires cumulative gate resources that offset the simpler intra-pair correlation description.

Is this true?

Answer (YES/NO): NO